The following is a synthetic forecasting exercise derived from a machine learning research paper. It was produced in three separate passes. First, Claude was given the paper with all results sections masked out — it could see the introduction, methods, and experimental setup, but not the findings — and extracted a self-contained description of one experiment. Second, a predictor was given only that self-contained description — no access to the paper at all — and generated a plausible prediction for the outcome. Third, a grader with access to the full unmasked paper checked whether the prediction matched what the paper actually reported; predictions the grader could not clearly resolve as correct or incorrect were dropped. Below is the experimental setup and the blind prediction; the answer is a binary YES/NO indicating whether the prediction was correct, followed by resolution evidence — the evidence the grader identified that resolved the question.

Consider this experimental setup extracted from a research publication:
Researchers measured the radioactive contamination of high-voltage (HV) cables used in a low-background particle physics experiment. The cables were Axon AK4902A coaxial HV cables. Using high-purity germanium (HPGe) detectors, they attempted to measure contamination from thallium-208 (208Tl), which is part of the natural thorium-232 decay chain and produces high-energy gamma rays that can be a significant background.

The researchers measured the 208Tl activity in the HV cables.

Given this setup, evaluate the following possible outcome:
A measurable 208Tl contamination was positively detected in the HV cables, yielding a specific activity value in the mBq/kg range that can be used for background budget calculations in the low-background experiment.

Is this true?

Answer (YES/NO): NO